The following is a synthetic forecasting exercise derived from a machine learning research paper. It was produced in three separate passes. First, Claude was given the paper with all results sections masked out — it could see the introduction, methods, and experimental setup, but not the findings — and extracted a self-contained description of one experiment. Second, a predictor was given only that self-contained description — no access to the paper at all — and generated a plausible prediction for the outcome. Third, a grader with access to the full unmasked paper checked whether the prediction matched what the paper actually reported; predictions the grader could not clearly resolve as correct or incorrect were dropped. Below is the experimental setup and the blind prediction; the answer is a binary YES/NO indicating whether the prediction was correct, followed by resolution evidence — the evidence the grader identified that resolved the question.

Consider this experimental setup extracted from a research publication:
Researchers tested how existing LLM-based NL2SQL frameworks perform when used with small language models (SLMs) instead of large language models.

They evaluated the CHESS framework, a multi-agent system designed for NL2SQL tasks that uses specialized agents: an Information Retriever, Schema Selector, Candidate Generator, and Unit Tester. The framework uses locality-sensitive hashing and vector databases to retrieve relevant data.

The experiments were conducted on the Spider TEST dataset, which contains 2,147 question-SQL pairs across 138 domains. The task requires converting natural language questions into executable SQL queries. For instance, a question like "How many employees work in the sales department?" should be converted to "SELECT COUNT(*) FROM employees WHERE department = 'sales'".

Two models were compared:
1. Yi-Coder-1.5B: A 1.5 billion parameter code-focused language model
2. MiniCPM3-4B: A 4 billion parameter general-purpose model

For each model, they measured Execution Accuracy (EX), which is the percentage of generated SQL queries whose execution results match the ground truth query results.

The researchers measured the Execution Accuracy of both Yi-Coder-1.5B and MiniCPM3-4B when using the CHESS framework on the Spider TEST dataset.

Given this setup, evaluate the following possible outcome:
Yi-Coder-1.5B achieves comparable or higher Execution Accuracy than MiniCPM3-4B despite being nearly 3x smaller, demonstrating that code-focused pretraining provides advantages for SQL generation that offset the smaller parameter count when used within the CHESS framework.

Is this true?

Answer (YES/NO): NO